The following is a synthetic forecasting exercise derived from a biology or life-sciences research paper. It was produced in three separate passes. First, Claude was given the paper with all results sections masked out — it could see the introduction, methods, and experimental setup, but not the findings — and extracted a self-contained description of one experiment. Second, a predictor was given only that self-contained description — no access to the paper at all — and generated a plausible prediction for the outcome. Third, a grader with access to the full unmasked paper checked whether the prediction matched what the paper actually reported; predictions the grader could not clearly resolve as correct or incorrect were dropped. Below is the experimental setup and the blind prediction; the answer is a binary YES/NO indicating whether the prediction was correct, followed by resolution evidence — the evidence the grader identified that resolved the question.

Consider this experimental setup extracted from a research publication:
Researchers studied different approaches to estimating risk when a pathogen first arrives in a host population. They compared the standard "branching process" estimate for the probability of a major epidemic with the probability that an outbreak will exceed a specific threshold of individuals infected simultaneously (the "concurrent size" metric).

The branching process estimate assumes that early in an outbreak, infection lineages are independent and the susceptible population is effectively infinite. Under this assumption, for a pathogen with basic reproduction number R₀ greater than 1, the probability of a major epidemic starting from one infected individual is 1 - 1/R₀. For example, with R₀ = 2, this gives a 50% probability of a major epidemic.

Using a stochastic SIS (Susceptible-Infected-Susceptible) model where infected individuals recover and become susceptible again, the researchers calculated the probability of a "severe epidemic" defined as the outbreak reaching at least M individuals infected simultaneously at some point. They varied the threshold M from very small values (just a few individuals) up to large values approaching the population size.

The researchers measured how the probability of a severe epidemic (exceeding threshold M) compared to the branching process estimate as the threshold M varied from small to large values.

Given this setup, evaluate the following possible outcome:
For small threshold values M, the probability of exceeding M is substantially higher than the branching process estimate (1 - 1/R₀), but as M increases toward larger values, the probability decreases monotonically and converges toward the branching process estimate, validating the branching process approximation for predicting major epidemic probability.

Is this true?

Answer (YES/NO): NO